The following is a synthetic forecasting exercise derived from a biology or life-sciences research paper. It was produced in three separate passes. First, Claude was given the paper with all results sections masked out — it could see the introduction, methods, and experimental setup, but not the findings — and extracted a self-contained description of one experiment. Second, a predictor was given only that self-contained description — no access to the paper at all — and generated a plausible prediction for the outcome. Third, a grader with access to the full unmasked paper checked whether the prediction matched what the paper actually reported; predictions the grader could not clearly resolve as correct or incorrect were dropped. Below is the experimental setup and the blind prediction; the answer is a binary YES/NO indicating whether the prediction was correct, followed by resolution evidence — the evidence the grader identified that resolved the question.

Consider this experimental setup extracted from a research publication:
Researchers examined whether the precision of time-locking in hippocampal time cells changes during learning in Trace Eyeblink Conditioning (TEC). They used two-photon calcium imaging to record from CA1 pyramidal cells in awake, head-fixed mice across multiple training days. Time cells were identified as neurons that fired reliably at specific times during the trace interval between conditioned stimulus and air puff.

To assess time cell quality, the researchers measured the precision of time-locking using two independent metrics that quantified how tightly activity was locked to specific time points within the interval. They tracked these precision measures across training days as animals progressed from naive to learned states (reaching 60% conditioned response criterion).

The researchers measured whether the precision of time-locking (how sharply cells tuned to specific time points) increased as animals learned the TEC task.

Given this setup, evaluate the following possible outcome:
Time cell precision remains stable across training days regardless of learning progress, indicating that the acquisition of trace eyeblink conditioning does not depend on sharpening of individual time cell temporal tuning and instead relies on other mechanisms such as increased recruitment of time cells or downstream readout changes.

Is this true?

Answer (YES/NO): NO